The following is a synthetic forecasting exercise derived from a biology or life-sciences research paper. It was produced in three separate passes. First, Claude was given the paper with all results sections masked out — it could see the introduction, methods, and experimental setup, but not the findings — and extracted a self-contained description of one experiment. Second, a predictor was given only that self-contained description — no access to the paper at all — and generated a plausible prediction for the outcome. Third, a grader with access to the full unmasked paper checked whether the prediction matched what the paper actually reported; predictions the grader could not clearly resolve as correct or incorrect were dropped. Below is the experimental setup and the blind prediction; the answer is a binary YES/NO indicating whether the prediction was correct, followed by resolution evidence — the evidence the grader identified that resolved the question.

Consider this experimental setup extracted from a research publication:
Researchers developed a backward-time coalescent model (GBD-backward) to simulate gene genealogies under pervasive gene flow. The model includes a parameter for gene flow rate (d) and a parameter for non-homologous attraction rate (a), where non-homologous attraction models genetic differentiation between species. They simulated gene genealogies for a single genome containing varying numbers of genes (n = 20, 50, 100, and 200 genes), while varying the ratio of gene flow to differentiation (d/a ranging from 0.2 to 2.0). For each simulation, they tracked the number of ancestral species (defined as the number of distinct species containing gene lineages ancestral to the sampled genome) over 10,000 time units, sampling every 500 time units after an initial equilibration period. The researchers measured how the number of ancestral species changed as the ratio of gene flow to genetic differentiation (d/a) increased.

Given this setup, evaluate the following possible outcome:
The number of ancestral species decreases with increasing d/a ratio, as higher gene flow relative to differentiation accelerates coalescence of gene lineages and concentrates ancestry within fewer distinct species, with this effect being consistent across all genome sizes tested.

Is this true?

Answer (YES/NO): NO